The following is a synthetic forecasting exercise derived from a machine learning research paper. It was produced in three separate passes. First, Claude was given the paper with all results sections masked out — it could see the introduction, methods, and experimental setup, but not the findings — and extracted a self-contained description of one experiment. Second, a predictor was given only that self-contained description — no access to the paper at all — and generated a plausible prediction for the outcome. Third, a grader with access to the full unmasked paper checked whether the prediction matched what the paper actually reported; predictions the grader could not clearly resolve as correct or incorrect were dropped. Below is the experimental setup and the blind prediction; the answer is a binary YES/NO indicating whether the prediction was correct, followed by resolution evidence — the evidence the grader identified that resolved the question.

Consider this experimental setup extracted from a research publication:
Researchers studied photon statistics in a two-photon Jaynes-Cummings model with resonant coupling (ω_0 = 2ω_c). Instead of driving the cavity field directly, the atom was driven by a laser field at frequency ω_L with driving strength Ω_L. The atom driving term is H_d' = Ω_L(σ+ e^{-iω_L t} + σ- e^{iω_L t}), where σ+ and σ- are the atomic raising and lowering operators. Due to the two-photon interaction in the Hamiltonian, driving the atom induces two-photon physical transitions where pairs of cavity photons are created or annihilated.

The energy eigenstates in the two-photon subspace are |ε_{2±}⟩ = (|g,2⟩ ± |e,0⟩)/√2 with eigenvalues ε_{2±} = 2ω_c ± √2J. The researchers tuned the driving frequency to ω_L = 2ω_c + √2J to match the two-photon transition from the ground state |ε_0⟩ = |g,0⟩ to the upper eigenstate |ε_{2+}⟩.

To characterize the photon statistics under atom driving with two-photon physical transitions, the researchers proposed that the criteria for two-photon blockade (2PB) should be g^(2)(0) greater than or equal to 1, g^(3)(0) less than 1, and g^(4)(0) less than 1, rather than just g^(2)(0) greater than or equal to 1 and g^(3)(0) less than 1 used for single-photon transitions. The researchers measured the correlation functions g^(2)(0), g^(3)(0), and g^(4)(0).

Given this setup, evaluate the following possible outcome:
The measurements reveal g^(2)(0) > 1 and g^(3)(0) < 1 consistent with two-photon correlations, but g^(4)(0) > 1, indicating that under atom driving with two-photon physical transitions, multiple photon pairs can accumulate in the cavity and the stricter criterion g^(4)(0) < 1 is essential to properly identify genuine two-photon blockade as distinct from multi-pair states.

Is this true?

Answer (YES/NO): NO